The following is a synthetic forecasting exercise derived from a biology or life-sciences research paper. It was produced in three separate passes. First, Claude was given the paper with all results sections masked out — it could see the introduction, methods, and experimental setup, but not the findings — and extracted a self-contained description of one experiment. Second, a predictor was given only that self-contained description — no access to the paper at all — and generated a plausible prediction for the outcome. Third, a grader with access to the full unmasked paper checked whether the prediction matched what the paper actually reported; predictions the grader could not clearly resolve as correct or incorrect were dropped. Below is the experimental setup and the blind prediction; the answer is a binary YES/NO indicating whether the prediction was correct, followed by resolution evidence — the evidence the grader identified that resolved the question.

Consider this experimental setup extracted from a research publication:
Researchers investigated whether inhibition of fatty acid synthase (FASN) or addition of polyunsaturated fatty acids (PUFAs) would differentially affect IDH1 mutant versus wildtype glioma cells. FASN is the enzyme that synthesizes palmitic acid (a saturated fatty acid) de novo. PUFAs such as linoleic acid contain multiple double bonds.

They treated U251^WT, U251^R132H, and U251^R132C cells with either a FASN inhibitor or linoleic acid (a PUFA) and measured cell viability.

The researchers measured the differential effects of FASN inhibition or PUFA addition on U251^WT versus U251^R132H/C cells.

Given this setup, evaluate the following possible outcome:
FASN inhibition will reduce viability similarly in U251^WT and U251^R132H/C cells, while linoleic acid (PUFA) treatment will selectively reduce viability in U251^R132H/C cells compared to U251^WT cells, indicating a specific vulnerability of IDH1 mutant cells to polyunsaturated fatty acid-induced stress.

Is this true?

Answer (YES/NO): NO